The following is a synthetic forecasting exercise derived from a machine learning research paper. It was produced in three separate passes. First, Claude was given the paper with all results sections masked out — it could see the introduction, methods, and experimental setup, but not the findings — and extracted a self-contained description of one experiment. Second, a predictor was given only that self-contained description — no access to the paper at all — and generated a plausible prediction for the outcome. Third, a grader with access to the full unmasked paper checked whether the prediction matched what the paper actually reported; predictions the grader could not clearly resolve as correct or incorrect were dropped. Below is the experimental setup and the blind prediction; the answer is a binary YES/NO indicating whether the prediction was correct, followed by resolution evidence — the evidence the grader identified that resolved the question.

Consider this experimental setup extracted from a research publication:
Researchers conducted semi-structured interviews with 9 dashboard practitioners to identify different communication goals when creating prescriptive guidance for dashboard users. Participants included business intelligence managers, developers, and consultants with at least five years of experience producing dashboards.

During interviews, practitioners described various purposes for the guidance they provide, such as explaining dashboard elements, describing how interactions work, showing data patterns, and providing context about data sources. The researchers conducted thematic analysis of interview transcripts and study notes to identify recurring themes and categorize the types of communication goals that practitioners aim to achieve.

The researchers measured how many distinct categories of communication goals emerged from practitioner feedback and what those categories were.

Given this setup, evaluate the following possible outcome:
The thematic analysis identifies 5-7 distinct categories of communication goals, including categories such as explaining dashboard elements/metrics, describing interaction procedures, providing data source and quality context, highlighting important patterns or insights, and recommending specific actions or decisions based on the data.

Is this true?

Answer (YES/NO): NO